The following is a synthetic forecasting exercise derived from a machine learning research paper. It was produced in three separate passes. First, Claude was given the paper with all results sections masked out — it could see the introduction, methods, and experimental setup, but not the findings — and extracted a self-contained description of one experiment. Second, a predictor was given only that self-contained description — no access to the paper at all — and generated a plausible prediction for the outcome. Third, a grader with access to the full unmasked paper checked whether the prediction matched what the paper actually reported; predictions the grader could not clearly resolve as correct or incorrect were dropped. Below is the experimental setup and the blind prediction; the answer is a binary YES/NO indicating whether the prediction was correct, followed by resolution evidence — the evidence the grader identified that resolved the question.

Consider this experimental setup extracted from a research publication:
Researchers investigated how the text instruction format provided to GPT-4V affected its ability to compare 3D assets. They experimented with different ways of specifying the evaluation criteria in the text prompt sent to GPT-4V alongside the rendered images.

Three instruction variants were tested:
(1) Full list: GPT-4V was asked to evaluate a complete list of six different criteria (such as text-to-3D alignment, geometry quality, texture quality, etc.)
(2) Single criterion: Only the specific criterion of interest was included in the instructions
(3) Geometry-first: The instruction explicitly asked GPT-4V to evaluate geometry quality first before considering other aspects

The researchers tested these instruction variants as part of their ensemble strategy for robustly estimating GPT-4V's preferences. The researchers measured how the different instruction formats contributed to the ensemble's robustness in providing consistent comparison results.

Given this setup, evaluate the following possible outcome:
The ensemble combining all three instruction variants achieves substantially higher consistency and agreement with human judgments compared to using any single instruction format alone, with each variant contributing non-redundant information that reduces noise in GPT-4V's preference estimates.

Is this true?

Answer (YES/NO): NO